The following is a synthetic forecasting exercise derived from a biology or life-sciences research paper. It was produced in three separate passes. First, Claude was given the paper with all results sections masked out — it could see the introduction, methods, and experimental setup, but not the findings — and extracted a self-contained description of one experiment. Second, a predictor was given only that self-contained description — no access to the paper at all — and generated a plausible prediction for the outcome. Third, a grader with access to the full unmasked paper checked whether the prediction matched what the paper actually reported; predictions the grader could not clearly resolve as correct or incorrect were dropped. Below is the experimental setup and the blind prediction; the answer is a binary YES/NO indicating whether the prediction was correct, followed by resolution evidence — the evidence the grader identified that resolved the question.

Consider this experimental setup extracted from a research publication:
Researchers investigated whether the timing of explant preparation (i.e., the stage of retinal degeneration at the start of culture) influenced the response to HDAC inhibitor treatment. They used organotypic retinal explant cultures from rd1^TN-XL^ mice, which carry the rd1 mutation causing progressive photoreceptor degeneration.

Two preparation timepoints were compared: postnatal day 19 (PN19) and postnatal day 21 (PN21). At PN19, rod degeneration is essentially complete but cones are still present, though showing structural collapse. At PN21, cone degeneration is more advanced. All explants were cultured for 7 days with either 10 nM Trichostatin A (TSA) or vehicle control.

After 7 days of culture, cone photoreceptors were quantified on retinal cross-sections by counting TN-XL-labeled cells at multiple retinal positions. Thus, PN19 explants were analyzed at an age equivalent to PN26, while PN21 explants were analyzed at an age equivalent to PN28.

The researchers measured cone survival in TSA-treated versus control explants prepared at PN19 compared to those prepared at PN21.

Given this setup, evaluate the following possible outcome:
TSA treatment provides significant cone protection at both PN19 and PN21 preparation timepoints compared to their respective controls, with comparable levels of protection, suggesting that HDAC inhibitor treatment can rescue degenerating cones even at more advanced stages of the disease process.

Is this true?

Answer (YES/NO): NO